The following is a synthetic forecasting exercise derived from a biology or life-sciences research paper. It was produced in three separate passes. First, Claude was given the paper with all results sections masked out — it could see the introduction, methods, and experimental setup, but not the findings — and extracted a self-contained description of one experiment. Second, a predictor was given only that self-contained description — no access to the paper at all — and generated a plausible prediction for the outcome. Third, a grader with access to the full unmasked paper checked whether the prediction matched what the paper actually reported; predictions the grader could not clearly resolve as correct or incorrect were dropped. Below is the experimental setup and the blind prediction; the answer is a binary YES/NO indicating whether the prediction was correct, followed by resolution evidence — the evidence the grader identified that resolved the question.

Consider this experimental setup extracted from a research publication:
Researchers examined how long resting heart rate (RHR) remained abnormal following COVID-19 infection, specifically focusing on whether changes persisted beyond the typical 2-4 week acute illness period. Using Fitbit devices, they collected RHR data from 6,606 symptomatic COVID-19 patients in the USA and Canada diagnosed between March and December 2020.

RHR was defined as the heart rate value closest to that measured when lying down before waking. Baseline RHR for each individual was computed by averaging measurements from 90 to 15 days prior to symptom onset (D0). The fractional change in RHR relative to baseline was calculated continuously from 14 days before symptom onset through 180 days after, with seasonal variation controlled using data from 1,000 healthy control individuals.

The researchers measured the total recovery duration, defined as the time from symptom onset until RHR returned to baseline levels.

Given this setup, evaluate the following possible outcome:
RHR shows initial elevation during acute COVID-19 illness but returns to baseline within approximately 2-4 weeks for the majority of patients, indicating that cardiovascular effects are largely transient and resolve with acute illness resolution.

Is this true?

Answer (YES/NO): NO